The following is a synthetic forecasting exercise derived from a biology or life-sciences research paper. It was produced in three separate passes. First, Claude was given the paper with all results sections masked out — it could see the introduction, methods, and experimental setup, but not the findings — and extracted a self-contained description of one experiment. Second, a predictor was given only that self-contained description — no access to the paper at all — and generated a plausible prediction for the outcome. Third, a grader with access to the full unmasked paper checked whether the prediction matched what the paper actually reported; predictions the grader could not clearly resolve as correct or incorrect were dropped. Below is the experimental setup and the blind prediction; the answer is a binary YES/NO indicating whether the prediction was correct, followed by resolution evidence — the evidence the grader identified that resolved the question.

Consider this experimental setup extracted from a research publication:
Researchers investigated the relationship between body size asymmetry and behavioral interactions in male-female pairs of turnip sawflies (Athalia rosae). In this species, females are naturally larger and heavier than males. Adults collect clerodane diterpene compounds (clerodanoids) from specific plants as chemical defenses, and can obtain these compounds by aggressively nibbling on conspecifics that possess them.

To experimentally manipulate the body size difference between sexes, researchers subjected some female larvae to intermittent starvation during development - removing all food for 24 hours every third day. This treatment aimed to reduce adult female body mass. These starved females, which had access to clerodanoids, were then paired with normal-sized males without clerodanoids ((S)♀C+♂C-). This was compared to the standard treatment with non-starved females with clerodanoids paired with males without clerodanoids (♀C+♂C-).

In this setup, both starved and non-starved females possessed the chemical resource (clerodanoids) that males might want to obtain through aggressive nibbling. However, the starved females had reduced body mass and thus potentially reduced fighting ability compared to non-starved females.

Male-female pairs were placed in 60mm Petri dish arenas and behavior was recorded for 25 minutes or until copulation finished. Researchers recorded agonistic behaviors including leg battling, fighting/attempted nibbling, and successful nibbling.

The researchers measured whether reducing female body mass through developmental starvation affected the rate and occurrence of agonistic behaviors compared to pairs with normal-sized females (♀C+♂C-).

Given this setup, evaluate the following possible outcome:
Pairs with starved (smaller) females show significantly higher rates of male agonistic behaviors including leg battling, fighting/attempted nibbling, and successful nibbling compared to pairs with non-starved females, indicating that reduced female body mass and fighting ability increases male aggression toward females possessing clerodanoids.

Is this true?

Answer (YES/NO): NO